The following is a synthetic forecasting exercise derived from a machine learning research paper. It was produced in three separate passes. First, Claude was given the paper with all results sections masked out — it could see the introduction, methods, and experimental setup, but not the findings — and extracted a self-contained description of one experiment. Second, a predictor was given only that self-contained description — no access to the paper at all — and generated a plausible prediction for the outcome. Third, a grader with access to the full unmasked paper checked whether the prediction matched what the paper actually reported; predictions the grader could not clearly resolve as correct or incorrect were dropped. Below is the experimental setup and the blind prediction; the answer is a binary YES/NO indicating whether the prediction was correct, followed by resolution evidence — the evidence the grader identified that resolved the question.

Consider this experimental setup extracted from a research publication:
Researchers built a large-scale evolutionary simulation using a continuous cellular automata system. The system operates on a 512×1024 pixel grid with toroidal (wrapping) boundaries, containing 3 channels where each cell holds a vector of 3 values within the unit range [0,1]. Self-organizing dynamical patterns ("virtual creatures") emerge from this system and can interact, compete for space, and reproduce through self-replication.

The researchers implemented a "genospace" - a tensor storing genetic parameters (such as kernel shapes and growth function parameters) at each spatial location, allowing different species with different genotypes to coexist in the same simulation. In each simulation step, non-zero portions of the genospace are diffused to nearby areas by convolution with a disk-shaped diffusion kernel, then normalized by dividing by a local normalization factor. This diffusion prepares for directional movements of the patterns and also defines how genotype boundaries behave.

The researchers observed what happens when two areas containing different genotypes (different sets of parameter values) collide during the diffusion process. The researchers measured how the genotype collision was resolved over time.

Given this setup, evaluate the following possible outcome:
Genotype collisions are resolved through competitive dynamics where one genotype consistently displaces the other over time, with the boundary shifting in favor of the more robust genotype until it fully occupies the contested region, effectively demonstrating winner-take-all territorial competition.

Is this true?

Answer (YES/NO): NO